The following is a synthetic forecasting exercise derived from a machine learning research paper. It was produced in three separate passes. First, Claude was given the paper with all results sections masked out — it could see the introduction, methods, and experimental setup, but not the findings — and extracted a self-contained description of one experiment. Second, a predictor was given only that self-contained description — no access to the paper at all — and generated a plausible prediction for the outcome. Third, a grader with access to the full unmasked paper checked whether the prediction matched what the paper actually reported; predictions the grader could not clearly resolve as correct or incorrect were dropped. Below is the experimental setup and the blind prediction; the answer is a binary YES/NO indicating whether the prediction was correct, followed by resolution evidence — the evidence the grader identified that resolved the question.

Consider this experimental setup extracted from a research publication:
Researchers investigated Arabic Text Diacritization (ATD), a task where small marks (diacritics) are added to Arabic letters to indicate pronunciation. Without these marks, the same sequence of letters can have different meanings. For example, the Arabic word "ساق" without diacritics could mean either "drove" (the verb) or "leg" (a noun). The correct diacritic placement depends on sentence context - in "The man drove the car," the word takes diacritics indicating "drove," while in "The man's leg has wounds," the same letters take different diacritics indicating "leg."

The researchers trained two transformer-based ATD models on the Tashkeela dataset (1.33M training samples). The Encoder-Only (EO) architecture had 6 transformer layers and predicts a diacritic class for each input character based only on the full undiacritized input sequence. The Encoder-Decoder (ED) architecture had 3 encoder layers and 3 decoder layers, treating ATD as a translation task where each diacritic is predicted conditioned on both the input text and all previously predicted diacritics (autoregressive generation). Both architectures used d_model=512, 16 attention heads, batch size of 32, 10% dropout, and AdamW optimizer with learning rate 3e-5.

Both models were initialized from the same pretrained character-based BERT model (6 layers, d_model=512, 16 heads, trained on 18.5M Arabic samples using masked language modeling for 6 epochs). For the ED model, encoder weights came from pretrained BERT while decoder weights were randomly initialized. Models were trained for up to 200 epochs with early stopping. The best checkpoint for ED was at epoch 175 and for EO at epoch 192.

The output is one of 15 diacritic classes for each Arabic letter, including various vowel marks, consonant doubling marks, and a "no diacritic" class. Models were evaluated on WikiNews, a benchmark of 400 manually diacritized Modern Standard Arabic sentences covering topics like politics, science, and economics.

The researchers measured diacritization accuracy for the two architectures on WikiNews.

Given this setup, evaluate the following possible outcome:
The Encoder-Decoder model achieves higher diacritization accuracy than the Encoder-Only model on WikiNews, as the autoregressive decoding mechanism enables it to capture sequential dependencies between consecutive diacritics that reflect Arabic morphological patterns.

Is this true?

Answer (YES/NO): NO